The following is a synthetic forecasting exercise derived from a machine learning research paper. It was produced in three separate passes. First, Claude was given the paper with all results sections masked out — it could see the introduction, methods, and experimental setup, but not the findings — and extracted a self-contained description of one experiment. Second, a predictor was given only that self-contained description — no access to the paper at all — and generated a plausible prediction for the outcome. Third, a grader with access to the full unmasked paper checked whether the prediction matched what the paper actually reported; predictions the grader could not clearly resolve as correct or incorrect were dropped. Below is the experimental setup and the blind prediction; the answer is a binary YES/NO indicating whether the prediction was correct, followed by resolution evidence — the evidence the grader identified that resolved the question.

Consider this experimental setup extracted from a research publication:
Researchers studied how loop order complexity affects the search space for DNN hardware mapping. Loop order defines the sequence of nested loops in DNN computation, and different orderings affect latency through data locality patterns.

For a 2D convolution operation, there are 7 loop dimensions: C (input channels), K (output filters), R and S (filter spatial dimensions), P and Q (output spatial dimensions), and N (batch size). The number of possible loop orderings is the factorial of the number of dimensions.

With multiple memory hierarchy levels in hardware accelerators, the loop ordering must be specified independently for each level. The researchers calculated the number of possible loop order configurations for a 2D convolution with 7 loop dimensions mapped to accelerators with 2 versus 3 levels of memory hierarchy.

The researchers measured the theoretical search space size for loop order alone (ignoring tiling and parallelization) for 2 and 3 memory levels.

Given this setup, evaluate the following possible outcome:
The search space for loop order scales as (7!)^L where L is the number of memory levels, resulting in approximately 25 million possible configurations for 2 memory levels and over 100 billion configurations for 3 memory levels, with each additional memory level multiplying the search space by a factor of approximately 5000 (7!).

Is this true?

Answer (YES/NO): YES